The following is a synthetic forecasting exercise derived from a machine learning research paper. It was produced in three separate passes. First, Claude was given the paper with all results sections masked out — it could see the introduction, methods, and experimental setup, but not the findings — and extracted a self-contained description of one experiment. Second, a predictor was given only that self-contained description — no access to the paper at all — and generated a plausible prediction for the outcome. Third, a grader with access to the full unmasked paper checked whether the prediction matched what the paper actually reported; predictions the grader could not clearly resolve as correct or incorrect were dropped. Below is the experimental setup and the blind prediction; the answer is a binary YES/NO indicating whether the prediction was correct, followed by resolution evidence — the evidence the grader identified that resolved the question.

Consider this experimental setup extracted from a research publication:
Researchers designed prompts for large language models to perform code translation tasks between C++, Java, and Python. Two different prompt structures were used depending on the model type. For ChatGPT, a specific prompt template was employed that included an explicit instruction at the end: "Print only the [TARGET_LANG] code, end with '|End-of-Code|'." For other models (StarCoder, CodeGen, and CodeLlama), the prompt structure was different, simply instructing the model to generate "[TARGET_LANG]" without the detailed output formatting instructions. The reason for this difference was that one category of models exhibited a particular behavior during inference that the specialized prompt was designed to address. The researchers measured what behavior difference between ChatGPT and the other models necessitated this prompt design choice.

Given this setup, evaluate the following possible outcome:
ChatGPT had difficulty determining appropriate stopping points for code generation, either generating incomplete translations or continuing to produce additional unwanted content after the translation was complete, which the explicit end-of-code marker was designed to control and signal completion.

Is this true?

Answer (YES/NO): NO